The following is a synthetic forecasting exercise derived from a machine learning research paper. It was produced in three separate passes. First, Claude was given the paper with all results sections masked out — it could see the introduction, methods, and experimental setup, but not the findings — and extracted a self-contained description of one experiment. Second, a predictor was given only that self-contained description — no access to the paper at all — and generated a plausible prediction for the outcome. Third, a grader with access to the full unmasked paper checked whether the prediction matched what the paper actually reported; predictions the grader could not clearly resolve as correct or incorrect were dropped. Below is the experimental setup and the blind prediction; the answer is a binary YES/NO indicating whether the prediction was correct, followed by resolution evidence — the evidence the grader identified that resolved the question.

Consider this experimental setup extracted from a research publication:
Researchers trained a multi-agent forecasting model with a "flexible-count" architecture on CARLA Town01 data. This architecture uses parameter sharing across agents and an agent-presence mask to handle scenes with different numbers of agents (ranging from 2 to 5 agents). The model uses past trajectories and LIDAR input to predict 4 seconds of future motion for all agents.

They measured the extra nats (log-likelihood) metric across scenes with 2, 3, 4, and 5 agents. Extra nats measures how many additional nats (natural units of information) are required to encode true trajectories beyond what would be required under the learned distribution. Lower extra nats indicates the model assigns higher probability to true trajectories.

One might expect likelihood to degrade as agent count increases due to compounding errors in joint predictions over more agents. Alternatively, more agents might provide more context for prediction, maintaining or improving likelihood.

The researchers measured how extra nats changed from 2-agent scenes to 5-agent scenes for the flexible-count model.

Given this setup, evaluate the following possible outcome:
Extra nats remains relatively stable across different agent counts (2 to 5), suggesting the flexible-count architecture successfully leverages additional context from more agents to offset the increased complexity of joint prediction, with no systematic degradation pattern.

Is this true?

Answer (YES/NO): NO